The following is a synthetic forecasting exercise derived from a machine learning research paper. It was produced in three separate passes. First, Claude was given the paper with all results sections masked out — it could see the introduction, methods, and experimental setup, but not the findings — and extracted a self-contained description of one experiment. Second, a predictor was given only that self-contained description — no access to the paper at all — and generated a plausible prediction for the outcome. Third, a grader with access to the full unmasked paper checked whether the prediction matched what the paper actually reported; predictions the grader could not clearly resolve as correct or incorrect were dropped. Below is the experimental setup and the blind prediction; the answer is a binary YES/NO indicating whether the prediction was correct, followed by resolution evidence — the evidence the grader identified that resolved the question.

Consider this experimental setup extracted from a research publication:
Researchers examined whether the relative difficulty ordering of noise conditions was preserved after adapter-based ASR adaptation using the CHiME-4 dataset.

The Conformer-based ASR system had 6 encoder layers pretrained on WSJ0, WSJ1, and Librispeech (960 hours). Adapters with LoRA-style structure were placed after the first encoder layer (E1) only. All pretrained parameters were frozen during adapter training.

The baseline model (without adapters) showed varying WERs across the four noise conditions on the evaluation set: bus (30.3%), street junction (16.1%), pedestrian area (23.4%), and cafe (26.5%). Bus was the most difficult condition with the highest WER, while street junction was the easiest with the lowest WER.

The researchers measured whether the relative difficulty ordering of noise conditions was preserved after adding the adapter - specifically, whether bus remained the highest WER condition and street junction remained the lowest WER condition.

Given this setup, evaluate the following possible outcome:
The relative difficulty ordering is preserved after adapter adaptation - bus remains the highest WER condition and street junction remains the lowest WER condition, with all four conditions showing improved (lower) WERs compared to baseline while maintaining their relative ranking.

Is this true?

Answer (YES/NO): YES